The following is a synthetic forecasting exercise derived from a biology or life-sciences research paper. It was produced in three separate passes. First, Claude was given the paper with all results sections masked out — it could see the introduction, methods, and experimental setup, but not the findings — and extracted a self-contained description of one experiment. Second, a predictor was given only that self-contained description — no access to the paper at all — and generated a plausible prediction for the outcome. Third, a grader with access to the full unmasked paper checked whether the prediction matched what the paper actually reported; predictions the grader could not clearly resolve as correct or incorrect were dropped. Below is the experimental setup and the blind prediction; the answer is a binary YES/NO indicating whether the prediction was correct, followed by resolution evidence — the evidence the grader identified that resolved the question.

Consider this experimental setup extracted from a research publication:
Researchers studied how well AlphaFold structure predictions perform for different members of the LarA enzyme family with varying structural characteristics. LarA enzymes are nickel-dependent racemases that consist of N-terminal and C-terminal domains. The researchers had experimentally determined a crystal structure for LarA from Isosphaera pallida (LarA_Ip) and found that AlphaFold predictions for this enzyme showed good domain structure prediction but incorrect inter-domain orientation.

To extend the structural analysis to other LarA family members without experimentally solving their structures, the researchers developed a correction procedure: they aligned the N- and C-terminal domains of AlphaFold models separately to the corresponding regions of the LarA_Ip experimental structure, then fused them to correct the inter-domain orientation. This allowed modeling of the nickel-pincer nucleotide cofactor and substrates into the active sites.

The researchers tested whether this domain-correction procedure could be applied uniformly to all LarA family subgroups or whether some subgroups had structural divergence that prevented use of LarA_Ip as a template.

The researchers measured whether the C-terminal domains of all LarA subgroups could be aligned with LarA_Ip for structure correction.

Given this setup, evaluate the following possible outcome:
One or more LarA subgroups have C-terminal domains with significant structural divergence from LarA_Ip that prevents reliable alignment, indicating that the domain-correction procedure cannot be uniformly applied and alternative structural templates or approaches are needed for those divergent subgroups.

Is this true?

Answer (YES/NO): YES